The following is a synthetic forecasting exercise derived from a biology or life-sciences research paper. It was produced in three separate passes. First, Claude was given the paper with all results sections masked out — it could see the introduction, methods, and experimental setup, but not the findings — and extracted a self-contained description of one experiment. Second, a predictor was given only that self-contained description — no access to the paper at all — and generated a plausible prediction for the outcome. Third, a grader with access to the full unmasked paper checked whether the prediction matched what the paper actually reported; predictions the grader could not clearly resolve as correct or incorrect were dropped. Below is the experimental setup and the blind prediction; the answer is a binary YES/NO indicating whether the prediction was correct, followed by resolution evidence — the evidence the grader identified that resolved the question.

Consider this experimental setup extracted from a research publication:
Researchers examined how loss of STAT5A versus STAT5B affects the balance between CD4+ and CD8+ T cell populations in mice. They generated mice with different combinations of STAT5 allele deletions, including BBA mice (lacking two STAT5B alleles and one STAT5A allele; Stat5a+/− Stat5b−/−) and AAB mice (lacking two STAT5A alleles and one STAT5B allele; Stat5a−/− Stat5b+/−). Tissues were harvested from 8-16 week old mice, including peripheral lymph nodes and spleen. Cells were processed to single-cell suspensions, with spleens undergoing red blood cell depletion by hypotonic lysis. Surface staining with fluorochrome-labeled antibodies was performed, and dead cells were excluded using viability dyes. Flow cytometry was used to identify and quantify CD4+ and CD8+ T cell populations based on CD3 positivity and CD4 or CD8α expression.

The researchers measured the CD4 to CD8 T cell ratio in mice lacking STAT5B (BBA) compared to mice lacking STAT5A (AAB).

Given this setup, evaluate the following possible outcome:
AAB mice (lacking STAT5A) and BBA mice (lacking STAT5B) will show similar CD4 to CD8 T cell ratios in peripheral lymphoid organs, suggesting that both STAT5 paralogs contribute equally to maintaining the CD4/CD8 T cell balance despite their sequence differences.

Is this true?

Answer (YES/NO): NO